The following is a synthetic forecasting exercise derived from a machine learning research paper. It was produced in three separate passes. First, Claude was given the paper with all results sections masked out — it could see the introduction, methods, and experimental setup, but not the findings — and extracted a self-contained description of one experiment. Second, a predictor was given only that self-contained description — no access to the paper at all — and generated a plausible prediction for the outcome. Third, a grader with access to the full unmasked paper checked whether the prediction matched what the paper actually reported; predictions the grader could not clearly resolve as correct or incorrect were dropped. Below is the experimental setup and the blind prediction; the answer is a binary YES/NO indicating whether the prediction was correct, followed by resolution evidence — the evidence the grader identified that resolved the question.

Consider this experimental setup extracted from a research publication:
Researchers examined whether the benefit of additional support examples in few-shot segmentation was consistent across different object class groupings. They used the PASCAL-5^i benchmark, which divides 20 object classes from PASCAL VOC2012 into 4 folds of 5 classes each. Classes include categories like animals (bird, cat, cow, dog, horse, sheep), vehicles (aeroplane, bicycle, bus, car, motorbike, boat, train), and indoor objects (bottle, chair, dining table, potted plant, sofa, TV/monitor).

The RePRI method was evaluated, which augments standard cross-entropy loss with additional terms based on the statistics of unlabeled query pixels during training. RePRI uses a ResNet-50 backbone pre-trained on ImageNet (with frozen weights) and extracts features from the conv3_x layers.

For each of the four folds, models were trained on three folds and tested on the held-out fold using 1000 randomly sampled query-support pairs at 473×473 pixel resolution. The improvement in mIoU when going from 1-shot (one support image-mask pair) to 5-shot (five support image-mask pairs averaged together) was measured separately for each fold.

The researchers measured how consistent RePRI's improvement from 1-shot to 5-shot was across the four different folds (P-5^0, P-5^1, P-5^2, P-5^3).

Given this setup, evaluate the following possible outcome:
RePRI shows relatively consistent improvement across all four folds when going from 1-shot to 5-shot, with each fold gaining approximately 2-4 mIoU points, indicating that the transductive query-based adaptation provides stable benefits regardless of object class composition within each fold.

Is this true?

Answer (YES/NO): NO